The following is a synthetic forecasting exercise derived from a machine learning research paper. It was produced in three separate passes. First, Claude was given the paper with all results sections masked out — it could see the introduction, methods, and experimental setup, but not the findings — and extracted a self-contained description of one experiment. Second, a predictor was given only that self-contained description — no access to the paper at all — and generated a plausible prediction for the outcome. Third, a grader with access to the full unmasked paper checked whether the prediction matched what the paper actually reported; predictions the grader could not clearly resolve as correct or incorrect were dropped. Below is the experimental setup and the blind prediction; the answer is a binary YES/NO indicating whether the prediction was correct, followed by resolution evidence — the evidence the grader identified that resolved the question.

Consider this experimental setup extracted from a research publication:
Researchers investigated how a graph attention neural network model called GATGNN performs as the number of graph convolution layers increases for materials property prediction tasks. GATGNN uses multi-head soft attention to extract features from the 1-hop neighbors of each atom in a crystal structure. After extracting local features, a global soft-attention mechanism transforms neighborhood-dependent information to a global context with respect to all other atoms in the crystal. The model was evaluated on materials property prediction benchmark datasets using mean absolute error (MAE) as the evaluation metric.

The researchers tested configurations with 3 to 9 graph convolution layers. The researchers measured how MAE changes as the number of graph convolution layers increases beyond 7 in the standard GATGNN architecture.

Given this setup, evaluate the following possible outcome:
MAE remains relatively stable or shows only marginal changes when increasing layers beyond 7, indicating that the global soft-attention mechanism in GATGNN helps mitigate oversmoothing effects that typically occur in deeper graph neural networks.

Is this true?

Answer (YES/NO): NO